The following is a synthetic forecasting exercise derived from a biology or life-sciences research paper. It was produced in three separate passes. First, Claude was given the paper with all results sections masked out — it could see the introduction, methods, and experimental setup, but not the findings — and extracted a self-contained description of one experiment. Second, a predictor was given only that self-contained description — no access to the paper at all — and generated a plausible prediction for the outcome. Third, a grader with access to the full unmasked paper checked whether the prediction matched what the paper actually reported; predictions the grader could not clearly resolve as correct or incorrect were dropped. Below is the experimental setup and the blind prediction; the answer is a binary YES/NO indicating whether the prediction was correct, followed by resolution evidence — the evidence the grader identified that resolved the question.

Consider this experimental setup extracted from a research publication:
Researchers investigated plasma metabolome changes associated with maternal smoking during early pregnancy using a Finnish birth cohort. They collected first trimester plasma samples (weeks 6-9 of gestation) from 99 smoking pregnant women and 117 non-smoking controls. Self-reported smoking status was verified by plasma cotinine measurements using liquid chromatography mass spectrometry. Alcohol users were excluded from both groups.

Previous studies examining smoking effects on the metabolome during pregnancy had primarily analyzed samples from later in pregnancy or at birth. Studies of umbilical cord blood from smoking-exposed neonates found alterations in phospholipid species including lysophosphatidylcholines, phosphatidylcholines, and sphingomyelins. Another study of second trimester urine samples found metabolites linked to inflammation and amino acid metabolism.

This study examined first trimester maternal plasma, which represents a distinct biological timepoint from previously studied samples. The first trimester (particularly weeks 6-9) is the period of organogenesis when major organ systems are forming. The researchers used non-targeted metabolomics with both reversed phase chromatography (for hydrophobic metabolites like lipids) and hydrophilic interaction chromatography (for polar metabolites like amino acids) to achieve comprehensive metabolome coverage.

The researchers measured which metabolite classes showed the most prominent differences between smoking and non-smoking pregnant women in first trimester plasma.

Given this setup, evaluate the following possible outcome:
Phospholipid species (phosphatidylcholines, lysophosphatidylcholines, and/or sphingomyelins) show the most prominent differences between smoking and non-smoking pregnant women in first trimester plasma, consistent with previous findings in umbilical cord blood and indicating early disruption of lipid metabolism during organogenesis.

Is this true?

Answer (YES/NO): NO